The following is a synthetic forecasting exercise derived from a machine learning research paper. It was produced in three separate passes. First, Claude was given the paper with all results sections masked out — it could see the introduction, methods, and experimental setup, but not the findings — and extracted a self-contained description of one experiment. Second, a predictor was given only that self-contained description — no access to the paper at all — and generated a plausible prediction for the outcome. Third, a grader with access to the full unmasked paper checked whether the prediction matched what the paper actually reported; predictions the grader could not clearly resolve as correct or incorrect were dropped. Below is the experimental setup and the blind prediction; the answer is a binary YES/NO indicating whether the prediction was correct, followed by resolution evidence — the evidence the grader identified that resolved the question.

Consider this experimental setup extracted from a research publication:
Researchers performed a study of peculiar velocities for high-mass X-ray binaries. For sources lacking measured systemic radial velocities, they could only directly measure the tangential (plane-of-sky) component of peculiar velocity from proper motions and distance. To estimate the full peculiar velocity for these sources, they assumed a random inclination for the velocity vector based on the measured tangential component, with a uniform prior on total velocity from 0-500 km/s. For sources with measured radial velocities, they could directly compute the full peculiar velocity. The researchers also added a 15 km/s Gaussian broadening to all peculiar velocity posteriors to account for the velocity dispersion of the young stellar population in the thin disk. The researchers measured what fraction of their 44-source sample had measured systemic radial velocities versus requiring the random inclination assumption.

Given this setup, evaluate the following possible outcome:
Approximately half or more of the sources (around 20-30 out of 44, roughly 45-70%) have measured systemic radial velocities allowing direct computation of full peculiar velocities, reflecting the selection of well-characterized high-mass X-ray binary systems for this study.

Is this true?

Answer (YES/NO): NO